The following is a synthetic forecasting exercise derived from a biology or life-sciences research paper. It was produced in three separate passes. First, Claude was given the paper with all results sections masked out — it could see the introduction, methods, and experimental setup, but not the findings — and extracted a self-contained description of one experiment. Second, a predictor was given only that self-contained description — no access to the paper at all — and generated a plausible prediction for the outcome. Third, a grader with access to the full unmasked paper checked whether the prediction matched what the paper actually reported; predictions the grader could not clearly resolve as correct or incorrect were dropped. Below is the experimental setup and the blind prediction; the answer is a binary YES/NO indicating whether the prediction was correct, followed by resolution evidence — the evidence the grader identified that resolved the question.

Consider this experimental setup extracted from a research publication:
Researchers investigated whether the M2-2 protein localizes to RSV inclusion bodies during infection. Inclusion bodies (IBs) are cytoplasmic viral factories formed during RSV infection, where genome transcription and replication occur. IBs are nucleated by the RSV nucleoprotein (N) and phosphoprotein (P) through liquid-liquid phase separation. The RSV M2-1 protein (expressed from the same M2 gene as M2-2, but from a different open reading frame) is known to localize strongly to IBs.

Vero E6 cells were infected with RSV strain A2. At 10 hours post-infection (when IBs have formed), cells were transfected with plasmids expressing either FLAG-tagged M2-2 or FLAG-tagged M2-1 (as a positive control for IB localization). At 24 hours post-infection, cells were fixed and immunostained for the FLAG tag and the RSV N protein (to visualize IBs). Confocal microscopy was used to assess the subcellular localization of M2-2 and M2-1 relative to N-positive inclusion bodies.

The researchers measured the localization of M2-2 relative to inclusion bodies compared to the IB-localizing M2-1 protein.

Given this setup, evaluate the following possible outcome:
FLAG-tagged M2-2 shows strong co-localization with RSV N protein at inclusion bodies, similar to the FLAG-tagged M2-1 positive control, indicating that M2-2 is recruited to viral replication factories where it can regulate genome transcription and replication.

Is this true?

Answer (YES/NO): NO